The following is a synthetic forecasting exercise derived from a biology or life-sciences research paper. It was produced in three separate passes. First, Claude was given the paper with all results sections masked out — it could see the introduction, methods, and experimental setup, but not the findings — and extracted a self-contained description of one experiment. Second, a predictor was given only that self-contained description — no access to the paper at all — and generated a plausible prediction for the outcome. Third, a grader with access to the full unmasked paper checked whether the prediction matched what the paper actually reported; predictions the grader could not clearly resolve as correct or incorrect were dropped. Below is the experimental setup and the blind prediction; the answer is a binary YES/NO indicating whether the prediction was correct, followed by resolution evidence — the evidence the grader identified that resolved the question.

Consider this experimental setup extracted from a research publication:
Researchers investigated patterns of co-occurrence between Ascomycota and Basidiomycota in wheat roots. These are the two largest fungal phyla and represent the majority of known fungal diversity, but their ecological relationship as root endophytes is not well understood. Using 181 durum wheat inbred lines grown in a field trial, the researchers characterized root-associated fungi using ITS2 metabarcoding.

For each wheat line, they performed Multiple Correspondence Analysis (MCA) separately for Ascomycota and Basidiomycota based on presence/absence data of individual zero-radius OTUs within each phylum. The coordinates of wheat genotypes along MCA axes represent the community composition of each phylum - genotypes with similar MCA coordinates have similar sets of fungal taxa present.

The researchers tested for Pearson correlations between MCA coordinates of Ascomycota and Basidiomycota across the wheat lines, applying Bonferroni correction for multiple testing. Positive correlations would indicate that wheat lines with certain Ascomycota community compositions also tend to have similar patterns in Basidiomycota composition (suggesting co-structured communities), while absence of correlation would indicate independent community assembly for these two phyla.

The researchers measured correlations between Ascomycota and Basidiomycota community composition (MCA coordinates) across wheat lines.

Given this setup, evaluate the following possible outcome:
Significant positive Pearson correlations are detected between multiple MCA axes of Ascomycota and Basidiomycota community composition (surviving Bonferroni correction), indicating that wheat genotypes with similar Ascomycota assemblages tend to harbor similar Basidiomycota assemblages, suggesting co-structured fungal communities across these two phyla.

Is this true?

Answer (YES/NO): NO